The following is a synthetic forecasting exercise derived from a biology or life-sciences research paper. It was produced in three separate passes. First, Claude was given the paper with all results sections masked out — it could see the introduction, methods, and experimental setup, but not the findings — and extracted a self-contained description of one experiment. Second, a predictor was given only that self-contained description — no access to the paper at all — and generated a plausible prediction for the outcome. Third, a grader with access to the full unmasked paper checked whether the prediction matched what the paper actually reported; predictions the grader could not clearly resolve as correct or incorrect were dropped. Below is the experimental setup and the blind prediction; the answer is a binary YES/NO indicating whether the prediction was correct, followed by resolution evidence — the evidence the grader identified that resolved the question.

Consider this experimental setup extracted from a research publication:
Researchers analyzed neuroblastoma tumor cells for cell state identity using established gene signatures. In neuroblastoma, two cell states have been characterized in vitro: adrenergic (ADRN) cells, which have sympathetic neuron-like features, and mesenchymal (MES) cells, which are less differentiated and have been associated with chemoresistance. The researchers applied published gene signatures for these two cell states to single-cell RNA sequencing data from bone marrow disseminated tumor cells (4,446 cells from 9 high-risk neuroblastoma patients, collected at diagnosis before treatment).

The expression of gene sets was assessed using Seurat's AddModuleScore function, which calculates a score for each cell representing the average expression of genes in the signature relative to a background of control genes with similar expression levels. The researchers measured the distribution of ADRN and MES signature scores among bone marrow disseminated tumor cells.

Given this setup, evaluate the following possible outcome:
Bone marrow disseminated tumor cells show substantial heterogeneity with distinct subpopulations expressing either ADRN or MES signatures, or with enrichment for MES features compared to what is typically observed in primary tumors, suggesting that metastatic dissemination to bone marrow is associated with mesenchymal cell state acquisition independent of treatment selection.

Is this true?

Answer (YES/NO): NO